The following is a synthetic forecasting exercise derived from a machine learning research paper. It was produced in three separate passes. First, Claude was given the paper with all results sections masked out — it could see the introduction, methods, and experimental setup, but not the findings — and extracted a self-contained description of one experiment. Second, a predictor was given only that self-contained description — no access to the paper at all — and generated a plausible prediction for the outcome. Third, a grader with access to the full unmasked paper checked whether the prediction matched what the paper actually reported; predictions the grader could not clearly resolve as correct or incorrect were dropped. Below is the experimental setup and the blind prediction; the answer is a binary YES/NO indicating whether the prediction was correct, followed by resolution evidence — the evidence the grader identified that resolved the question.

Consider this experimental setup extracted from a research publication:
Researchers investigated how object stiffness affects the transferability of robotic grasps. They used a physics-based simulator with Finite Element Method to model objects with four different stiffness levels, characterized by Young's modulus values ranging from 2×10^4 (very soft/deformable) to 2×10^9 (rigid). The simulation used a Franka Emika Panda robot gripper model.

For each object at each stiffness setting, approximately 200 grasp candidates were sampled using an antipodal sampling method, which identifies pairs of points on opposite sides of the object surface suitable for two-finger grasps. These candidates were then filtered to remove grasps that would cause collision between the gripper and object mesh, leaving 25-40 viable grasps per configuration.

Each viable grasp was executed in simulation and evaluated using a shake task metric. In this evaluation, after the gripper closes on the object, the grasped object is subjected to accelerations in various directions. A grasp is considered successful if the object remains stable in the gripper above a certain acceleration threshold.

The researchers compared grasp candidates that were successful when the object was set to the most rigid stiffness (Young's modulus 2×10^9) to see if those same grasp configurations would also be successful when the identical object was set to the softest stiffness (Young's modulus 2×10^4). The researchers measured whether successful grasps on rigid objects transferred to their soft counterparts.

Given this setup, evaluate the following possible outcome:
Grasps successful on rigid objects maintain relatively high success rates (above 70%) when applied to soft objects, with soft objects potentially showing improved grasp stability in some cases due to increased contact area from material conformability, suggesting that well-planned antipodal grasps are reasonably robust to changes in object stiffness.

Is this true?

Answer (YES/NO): NO